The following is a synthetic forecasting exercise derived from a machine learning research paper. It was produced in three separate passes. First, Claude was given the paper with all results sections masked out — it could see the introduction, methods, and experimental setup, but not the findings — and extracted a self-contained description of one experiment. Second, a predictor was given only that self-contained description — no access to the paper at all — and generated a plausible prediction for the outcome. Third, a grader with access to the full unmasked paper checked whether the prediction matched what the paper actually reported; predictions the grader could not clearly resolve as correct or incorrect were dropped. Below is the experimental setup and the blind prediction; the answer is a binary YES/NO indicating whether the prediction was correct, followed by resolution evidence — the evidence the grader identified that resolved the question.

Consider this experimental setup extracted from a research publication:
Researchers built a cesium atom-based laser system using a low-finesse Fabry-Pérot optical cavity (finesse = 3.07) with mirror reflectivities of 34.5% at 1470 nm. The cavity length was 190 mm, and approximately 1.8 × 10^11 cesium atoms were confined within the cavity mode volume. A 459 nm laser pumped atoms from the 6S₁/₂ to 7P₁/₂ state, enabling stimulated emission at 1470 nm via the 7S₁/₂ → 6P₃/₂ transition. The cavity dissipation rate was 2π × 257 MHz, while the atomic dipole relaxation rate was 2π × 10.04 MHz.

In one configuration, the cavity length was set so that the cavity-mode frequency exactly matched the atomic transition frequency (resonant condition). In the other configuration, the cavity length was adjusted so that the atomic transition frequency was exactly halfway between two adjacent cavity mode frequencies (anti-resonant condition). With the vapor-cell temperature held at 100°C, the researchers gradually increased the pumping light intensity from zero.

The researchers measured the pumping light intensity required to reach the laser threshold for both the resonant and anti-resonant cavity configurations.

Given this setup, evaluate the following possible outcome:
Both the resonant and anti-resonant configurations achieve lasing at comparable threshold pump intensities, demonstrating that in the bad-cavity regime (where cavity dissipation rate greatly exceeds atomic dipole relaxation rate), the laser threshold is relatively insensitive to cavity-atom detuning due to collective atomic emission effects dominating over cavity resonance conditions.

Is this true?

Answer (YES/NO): NO